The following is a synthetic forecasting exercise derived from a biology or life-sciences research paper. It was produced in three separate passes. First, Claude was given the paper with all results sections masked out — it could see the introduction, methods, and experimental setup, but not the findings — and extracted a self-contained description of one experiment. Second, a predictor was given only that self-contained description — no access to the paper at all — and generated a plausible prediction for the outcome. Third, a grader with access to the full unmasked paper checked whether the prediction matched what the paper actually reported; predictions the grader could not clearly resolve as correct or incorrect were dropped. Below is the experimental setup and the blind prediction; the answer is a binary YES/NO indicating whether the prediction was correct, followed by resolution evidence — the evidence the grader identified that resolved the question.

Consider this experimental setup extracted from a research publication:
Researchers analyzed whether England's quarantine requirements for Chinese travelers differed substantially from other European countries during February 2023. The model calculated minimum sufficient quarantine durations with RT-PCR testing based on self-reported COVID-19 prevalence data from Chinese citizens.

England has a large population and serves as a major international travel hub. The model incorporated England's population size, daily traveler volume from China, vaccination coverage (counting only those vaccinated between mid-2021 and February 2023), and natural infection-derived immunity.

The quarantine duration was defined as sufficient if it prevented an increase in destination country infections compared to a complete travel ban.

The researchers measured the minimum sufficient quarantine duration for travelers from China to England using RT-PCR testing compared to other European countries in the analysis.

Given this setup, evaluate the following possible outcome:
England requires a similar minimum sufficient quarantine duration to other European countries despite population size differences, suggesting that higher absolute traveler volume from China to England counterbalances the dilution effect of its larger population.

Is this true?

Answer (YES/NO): NO